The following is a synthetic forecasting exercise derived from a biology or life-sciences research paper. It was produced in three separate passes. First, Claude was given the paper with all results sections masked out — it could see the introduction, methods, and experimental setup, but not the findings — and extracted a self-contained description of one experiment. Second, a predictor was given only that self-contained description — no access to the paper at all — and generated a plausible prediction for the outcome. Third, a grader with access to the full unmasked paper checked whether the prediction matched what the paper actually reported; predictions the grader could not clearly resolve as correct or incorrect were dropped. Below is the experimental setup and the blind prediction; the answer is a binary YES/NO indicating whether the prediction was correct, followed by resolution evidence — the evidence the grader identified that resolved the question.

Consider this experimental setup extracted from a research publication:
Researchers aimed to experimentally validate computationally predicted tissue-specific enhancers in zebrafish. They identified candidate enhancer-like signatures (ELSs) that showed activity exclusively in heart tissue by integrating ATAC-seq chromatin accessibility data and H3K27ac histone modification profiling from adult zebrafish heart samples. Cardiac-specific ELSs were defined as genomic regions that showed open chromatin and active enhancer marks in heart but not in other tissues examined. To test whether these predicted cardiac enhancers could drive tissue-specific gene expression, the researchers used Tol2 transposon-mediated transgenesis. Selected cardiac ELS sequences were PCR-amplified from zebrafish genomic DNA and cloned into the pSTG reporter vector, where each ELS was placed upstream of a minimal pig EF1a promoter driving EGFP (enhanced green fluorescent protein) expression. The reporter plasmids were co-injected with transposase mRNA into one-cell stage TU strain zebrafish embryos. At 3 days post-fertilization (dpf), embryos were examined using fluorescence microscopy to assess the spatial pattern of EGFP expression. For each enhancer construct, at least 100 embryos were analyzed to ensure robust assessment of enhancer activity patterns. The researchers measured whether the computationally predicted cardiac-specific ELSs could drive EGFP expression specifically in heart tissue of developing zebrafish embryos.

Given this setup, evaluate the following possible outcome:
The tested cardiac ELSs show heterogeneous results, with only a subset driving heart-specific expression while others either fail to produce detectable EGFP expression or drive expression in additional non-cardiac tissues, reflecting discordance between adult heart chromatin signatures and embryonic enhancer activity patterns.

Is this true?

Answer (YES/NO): NO